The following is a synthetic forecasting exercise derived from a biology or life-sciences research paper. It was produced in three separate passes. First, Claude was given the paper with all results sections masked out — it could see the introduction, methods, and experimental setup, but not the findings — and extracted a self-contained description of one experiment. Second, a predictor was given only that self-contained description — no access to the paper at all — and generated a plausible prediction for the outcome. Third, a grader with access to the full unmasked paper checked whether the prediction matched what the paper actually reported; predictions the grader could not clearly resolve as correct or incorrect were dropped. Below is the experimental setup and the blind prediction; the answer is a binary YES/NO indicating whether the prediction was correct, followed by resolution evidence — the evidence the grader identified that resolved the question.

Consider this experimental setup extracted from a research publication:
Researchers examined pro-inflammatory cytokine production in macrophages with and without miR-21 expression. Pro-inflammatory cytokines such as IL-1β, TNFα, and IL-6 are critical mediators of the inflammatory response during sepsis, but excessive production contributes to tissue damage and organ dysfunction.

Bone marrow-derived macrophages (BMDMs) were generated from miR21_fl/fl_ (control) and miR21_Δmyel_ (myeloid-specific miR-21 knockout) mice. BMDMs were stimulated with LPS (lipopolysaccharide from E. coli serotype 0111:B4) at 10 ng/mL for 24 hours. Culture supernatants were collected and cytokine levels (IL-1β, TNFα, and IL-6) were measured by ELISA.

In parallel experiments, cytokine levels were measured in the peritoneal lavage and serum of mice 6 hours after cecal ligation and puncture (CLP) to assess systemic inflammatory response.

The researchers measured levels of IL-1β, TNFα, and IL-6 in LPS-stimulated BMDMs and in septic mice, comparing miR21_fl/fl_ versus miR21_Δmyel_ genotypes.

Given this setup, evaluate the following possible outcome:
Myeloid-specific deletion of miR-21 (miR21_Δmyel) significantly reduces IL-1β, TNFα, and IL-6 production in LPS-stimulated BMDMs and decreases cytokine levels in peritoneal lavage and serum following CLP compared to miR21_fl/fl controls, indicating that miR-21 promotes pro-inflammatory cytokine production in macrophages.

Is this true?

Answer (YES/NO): YES